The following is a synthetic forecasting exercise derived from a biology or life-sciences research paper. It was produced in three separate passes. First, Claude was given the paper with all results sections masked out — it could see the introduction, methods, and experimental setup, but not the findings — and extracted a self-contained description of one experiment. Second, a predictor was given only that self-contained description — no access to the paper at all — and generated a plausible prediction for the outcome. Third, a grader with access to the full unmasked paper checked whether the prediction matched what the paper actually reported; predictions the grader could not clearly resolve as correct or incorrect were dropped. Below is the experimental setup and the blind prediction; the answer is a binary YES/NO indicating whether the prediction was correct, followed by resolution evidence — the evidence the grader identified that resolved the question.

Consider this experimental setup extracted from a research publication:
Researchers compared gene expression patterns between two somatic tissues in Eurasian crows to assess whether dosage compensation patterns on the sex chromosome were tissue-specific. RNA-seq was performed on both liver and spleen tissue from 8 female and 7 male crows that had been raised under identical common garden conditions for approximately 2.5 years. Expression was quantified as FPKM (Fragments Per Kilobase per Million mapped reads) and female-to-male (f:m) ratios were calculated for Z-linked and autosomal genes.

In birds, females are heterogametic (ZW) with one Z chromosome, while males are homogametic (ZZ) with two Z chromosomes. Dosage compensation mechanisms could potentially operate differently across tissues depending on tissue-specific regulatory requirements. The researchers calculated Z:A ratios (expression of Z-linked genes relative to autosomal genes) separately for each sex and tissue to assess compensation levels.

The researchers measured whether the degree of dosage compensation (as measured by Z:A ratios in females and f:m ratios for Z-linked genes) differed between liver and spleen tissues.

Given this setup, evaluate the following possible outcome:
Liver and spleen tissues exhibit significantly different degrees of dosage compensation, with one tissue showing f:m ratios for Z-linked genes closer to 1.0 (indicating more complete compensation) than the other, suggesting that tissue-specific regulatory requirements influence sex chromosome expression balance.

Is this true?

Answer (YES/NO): NO